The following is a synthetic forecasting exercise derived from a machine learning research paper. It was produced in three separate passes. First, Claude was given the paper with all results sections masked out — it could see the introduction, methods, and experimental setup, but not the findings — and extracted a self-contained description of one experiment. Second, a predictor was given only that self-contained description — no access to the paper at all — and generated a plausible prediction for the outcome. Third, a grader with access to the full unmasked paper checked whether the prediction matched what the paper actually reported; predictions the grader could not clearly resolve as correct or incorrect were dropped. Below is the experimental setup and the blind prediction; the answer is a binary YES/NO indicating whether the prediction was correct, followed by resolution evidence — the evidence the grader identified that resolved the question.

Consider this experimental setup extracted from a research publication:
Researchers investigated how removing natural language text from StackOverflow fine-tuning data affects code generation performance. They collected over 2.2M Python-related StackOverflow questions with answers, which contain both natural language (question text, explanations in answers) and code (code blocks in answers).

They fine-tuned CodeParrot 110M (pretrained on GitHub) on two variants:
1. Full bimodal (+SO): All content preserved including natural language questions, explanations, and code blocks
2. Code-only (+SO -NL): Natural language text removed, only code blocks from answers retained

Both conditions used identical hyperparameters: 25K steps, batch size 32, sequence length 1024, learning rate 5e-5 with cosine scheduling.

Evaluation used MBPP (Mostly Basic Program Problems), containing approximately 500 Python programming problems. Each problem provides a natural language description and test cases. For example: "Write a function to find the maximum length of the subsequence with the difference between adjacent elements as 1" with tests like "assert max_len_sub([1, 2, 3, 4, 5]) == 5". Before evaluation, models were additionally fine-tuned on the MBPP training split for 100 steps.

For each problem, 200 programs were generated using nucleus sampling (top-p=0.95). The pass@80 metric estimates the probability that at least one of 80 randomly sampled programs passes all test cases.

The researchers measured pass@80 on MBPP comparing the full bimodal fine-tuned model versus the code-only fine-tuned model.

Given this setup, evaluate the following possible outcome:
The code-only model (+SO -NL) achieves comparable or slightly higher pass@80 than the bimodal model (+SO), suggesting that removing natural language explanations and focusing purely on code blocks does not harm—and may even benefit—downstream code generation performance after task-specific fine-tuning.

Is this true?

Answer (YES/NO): YES